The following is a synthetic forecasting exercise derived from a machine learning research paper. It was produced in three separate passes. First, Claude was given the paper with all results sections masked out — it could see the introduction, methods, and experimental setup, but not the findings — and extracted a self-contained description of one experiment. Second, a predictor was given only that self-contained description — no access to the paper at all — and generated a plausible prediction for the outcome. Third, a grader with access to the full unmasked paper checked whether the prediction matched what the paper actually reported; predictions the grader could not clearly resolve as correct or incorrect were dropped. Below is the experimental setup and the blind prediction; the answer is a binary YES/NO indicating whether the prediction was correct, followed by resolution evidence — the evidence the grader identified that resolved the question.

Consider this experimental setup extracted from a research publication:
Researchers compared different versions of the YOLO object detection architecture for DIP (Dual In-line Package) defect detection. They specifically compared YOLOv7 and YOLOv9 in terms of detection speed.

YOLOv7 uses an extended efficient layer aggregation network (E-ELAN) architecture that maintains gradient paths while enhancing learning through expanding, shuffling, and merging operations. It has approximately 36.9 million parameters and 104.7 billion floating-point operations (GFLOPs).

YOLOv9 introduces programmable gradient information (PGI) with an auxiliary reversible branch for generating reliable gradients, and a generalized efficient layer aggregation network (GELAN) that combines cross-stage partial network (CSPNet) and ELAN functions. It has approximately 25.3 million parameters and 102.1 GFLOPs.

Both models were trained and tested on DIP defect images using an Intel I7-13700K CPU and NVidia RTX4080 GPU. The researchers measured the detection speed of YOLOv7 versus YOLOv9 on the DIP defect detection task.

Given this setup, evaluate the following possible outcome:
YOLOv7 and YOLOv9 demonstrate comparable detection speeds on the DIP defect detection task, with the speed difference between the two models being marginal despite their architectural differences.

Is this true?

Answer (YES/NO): YES